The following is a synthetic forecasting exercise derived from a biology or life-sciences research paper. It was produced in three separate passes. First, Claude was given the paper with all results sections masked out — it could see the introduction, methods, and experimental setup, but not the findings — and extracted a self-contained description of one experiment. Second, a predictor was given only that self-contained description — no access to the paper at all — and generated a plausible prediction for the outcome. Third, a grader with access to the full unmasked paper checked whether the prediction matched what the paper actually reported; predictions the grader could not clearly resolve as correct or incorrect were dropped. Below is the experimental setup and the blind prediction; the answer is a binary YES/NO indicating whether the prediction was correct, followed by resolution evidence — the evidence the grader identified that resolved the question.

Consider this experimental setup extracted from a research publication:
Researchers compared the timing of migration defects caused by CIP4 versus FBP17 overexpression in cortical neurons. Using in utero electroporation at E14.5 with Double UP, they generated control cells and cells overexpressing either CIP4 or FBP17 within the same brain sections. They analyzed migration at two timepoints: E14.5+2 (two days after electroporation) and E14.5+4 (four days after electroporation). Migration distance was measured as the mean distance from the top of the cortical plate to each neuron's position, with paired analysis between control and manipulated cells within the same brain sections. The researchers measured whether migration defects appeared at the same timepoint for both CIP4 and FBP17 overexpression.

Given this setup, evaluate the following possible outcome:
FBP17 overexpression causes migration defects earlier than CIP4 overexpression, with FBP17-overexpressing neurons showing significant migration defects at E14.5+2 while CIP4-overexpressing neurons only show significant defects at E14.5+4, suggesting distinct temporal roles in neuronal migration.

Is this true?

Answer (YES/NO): NO